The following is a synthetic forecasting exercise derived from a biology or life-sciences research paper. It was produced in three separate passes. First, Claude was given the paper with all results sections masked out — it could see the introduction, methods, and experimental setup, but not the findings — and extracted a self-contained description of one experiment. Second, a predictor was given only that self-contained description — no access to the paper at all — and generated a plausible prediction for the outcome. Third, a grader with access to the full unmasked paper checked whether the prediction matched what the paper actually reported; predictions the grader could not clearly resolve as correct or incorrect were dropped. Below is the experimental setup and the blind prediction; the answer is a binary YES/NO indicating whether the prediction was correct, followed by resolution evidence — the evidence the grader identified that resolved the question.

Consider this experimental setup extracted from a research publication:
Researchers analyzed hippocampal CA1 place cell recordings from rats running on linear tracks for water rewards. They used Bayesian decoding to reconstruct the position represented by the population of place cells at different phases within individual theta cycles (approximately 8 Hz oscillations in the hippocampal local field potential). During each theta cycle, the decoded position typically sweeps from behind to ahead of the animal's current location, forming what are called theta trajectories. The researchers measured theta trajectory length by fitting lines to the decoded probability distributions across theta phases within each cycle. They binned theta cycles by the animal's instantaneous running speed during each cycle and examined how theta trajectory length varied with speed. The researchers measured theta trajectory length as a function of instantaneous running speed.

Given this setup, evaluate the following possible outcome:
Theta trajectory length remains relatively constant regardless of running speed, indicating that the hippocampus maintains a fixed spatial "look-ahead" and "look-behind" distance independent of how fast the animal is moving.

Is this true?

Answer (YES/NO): NO